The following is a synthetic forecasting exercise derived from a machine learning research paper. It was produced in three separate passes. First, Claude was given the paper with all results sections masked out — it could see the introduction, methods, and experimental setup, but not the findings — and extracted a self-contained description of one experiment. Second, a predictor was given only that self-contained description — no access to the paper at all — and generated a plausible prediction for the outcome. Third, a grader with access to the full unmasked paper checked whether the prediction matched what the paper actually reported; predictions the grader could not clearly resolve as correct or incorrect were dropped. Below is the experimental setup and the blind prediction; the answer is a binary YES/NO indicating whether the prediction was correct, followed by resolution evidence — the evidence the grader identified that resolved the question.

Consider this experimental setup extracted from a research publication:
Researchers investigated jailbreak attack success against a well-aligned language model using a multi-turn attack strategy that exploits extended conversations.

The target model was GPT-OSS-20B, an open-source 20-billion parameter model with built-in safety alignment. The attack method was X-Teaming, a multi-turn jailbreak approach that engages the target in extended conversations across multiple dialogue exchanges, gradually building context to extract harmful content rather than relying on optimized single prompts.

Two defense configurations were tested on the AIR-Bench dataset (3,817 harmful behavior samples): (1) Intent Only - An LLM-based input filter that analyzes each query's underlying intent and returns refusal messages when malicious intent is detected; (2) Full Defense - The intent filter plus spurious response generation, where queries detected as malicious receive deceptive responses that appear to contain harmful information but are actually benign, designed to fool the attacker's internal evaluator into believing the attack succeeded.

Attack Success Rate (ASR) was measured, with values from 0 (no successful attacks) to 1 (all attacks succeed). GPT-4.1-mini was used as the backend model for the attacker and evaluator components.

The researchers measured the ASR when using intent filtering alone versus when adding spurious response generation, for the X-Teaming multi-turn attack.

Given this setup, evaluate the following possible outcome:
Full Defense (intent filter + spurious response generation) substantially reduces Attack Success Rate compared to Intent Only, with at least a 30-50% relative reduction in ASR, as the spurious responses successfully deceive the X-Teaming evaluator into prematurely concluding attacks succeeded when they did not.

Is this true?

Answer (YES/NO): YES